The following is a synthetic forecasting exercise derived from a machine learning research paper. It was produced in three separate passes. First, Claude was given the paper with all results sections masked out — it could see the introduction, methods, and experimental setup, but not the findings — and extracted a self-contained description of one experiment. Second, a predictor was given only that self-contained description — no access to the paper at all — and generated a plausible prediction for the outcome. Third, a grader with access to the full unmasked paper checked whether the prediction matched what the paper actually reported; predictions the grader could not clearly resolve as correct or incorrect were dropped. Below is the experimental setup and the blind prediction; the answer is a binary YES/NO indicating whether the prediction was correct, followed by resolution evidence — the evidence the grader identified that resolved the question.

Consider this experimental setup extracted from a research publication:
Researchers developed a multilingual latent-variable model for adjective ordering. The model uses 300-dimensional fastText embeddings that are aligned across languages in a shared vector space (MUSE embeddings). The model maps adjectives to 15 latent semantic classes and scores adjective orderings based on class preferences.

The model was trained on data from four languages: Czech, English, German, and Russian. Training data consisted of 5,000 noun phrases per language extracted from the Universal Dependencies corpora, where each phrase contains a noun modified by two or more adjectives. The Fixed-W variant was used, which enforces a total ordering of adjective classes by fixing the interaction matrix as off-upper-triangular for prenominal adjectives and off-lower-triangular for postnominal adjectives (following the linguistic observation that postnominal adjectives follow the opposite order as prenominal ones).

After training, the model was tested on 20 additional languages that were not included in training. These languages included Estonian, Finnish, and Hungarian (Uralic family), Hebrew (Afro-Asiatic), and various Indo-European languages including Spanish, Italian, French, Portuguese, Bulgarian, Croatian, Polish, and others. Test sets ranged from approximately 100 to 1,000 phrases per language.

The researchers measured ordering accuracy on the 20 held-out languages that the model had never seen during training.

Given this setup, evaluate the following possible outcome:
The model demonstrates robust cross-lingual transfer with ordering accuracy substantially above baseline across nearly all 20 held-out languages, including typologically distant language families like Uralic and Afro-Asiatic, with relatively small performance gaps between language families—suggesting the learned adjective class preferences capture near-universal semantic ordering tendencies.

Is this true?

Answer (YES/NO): NO